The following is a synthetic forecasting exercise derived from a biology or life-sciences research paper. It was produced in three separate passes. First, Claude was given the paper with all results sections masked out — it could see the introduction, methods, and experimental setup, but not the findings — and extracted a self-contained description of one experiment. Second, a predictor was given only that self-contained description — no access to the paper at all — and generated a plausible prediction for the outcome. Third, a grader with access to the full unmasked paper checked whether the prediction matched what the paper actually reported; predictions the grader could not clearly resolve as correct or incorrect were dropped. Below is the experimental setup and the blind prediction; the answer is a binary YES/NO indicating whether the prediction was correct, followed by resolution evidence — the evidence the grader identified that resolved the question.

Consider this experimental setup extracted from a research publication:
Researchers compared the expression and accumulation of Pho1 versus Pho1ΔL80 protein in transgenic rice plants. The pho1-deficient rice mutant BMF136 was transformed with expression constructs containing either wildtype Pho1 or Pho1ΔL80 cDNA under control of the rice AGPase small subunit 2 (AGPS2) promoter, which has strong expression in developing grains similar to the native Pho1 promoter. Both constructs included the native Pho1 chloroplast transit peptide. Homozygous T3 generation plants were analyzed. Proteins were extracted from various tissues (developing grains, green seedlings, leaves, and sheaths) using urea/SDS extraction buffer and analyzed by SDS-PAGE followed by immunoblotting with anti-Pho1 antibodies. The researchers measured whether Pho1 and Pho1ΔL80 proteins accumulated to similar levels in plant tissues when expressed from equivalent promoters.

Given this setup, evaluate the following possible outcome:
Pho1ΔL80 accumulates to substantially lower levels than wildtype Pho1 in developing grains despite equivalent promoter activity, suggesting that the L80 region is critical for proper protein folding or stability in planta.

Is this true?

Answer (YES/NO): NO